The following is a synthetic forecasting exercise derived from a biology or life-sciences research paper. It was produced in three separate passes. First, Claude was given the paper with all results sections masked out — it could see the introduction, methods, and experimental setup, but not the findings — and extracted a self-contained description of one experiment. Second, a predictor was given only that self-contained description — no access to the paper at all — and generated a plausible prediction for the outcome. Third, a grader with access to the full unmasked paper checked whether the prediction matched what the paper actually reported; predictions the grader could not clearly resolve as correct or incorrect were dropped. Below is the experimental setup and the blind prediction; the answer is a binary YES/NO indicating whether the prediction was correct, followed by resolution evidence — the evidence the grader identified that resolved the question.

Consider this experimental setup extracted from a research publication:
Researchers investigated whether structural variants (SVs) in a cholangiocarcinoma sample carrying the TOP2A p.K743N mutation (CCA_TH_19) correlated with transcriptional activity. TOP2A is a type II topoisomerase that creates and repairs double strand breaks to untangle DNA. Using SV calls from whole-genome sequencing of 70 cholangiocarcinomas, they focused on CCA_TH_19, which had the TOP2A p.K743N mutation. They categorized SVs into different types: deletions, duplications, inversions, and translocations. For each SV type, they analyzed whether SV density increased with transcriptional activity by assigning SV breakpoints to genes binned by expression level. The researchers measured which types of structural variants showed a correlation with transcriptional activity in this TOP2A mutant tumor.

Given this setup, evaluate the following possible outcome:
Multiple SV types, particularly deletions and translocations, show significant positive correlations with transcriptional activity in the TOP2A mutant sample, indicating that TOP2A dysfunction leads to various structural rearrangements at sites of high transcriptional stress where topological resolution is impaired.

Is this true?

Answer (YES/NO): YES